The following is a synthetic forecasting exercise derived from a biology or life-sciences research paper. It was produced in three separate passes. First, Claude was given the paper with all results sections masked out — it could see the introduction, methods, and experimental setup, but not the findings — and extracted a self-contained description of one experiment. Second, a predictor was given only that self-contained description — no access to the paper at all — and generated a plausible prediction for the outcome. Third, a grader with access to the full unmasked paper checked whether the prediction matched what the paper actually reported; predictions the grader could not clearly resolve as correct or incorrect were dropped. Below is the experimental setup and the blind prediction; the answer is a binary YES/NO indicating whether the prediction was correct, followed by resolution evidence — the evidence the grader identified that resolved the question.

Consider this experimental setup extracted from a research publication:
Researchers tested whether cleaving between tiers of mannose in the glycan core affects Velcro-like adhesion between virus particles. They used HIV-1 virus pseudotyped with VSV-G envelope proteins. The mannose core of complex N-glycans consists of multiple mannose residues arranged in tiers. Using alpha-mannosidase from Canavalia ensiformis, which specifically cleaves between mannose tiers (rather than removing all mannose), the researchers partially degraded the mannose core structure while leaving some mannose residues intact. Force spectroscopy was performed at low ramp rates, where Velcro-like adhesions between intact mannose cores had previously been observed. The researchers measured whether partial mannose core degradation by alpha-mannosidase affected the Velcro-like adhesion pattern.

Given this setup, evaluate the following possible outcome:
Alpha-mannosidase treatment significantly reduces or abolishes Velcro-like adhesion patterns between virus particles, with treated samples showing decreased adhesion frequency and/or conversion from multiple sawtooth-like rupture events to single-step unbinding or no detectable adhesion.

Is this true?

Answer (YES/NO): NO